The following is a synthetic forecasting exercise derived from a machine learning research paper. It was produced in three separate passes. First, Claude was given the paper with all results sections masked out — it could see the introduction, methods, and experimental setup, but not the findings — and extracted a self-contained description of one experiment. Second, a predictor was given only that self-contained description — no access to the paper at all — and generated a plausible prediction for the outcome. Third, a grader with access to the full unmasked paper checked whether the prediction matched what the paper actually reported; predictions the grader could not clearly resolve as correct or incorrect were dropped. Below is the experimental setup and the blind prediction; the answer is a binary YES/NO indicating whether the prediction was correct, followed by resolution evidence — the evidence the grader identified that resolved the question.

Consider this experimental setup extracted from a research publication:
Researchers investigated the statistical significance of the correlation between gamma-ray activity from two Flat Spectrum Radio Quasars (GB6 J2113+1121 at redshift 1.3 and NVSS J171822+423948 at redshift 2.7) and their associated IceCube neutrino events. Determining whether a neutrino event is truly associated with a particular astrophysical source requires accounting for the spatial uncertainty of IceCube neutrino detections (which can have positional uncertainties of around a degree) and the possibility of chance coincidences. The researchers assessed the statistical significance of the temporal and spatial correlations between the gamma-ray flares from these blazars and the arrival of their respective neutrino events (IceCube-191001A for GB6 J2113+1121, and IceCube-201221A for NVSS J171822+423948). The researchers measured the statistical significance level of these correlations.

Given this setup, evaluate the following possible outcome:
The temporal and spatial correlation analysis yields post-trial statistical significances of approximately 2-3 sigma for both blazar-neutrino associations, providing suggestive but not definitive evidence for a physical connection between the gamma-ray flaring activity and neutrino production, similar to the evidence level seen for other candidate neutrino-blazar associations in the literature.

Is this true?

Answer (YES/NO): YES